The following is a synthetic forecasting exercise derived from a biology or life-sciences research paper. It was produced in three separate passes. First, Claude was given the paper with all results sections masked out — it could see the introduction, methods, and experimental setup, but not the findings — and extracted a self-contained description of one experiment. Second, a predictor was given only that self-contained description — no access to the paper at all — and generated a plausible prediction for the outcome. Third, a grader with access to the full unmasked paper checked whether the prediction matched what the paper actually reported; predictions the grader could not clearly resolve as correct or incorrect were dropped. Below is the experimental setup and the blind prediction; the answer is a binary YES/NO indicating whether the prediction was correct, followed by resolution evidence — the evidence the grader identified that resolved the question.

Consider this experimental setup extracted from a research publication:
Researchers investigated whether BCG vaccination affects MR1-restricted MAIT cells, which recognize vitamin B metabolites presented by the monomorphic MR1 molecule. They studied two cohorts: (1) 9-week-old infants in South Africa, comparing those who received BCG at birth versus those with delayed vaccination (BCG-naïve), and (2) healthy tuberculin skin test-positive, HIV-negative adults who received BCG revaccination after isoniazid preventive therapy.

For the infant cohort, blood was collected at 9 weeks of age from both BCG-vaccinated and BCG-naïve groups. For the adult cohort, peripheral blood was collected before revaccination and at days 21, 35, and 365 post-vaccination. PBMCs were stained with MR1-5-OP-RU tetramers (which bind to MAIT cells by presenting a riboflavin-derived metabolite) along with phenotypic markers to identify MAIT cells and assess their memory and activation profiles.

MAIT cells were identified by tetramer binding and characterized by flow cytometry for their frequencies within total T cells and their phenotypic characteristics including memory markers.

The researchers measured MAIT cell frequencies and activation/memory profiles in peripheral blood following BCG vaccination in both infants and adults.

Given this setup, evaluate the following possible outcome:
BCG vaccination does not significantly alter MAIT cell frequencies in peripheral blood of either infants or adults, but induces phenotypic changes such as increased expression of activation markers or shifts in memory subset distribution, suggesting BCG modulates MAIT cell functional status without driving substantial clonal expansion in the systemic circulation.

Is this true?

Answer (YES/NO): NO